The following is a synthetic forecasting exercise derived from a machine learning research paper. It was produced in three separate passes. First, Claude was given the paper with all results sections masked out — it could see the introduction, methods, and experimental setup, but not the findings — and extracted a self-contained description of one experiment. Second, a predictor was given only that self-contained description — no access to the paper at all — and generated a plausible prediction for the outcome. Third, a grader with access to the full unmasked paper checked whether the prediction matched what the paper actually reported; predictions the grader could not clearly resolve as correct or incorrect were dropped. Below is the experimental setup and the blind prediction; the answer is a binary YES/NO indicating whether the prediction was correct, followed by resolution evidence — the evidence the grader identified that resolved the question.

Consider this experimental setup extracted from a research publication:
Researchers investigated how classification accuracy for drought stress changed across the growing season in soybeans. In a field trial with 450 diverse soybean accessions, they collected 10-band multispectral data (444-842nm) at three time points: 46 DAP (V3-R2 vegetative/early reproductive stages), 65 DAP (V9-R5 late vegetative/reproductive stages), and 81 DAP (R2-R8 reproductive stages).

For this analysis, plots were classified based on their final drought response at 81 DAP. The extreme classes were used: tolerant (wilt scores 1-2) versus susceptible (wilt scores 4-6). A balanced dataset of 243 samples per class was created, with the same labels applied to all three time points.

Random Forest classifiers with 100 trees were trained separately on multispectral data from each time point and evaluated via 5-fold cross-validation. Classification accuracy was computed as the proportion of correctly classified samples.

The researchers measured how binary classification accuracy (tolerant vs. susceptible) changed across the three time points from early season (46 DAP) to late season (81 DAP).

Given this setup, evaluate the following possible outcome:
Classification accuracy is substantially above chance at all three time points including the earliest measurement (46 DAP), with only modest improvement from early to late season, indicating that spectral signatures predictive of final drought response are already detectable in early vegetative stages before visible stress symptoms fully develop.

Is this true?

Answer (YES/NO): NO